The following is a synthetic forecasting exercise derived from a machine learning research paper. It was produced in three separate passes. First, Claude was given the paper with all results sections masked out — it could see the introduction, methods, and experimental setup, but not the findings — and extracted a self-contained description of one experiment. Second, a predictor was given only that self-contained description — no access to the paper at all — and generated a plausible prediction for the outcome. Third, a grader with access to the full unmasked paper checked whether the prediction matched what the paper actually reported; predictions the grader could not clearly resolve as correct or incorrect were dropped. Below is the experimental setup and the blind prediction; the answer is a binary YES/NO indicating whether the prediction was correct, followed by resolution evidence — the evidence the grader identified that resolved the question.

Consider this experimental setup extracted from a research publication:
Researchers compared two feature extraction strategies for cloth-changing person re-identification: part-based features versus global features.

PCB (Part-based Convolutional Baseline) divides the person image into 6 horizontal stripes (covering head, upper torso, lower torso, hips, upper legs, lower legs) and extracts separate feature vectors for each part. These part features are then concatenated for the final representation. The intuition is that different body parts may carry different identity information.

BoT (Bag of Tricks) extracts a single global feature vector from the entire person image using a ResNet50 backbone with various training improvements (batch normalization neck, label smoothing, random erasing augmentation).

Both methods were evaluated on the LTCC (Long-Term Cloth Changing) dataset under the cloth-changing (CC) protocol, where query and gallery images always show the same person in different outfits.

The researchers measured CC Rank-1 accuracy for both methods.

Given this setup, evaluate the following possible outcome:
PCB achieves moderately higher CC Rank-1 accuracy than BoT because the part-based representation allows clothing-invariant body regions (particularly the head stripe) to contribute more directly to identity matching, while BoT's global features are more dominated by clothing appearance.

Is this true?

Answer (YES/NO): NO